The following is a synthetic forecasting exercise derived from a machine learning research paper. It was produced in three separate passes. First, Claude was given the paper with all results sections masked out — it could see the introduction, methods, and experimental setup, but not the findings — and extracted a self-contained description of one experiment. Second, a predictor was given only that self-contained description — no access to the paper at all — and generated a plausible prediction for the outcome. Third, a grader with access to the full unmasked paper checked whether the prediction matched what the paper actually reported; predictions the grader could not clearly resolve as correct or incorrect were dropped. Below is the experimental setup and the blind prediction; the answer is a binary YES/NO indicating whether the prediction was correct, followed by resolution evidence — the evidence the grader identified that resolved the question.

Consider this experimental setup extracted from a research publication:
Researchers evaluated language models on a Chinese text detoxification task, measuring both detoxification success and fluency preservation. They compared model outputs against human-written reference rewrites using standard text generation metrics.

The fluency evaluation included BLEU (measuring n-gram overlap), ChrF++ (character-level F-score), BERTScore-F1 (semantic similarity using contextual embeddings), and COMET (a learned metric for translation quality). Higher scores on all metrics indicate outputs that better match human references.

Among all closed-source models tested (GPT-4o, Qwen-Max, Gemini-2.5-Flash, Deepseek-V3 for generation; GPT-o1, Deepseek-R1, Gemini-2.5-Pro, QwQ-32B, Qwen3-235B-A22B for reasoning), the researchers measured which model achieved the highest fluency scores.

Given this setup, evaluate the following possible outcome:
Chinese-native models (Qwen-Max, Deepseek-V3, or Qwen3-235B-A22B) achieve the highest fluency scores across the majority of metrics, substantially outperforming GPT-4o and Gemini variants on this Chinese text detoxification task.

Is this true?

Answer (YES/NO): NO